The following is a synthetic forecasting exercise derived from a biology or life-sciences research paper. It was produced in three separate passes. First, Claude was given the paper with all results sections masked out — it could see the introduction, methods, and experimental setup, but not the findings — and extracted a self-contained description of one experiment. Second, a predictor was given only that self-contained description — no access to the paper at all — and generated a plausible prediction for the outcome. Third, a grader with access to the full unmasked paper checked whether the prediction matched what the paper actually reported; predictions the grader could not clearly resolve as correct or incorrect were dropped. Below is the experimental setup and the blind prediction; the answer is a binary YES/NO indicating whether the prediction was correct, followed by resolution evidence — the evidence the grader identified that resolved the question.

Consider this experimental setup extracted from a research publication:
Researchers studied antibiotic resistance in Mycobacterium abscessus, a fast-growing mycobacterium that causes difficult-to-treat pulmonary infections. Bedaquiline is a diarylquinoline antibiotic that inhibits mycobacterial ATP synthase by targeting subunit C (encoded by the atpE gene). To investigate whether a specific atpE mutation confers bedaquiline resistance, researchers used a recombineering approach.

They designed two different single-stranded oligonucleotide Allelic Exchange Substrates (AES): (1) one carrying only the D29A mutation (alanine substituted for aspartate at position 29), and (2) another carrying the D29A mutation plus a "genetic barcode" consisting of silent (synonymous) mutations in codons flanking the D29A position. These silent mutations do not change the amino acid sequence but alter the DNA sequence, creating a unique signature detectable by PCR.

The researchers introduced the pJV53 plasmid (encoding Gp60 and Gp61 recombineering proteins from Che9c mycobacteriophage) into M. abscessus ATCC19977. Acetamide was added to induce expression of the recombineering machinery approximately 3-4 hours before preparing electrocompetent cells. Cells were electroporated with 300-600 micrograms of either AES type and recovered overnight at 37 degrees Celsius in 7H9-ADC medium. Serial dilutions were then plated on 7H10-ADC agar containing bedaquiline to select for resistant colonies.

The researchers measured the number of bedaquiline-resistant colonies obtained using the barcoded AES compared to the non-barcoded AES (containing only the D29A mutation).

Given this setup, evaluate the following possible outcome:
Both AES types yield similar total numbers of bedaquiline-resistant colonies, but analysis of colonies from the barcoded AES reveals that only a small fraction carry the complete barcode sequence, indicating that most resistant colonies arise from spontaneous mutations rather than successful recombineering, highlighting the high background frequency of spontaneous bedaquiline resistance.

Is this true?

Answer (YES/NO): NO